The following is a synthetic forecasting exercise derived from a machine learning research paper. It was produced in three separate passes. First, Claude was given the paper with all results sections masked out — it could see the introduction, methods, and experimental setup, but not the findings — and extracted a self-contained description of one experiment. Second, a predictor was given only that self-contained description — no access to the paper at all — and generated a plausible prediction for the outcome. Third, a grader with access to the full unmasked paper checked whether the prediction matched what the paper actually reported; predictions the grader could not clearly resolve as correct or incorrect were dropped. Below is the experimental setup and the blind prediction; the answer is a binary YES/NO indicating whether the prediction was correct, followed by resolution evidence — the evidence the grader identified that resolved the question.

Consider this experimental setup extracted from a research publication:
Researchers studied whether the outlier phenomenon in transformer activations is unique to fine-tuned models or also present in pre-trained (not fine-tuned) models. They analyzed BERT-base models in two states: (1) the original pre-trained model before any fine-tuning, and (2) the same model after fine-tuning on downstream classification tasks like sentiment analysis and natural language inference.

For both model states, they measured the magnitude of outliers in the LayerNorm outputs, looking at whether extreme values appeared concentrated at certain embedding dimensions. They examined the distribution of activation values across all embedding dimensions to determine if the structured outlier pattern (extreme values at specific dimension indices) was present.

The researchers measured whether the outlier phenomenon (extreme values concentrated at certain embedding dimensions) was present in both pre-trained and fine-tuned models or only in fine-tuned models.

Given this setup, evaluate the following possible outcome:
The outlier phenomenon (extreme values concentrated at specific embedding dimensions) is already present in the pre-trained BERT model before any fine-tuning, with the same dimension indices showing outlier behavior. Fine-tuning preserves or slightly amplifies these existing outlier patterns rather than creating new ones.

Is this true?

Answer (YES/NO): YES